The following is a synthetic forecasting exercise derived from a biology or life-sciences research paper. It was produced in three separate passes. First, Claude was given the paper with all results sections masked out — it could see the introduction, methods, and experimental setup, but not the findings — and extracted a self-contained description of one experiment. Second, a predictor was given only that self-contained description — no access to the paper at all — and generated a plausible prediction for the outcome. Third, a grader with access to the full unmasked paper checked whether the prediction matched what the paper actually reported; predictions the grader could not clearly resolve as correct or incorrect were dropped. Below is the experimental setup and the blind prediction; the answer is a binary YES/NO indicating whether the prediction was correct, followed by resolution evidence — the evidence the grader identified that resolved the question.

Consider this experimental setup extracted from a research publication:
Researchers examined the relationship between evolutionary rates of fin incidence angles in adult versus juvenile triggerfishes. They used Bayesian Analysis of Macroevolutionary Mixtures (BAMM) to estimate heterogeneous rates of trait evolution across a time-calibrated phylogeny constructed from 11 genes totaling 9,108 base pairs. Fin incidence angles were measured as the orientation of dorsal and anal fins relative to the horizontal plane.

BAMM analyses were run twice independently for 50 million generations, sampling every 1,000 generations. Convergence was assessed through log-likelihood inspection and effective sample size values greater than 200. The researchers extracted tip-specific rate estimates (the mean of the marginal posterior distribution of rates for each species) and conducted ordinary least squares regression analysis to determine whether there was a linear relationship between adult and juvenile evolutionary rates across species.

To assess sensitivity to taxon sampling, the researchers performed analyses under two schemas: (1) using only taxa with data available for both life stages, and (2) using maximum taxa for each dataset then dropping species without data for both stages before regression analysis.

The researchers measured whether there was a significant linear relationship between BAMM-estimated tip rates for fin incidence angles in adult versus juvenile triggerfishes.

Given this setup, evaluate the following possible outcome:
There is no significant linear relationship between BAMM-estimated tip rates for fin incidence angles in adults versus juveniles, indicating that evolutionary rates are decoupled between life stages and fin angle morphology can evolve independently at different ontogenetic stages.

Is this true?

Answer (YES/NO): YES